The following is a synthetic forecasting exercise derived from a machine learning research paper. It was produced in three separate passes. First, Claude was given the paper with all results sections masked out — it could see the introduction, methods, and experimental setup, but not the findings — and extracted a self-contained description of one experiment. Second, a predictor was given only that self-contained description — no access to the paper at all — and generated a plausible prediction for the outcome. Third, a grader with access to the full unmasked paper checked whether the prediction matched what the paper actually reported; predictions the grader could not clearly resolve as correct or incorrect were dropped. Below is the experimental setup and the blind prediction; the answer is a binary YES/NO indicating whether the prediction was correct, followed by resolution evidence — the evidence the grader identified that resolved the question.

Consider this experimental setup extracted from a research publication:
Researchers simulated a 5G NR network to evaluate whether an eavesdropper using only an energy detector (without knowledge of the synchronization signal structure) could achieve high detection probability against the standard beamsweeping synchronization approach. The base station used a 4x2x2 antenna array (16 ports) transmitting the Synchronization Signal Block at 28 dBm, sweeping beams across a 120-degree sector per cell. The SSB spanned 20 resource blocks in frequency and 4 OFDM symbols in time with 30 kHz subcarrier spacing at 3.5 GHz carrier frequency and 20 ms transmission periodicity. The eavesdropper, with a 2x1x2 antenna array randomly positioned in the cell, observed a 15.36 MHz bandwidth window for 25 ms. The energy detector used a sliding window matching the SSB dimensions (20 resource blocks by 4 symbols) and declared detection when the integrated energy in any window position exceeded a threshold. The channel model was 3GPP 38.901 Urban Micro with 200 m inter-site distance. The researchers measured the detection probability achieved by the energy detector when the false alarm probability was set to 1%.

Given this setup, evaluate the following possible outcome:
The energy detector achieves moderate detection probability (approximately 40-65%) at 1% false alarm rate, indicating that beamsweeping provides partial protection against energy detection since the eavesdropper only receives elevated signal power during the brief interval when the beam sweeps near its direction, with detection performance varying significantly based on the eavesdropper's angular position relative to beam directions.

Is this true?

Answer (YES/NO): NO